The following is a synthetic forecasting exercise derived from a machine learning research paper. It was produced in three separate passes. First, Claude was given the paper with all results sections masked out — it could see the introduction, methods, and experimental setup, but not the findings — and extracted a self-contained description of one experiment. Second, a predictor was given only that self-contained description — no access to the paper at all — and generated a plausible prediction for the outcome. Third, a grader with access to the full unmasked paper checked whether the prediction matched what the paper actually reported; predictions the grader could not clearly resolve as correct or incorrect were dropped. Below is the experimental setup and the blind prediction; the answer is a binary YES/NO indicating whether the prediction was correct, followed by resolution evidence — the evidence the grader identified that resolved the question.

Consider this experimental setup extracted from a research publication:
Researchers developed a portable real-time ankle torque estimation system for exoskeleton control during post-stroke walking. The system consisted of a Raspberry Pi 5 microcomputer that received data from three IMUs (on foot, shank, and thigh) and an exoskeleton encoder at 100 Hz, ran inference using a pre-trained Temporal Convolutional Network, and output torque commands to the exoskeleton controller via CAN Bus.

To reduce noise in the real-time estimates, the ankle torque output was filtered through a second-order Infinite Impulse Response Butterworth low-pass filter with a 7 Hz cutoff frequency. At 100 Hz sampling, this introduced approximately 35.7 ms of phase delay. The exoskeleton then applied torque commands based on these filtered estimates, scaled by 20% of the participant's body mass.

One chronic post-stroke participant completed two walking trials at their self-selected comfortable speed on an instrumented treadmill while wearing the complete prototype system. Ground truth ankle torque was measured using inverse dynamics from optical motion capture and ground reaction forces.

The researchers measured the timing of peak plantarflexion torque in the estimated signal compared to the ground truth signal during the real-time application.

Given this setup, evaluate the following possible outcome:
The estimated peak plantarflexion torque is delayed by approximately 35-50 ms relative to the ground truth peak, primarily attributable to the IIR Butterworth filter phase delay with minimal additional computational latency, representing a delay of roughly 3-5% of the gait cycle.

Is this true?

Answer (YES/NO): NO